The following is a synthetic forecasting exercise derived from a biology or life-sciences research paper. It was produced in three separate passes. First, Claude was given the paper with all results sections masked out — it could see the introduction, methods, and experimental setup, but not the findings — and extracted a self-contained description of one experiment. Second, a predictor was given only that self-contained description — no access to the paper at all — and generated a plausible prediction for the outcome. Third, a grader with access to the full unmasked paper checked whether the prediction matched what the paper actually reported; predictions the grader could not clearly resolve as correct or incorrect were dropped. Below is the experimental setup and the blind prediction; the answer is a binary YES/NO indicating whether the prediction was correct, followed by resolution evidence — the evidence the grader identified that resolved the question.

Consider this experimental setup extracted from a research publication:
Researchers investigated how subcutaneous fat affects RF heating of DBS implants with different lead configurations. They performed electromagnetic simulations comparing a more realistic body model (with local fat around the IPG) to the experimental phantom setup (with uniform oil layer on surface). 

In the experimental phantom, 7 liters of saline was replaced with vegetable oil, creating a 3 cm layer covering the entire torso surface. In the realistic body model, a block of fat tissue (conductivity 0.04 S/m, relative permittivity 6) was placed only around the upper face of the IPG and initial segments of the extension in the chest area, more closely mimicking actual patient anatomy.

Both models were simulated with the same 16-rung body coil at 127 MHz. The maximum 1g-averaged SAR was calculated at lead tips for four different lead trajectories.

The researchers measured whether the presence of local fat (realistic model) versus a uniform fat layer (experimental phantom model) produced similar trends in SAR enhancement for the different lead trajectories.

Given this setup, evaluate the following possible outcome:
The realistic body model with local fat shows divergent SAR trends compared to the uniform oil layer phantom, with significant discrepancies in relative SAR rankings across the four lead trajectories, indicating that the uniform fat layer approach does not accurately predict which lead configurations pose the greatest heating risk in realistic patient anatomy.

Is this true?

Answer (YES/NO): NO